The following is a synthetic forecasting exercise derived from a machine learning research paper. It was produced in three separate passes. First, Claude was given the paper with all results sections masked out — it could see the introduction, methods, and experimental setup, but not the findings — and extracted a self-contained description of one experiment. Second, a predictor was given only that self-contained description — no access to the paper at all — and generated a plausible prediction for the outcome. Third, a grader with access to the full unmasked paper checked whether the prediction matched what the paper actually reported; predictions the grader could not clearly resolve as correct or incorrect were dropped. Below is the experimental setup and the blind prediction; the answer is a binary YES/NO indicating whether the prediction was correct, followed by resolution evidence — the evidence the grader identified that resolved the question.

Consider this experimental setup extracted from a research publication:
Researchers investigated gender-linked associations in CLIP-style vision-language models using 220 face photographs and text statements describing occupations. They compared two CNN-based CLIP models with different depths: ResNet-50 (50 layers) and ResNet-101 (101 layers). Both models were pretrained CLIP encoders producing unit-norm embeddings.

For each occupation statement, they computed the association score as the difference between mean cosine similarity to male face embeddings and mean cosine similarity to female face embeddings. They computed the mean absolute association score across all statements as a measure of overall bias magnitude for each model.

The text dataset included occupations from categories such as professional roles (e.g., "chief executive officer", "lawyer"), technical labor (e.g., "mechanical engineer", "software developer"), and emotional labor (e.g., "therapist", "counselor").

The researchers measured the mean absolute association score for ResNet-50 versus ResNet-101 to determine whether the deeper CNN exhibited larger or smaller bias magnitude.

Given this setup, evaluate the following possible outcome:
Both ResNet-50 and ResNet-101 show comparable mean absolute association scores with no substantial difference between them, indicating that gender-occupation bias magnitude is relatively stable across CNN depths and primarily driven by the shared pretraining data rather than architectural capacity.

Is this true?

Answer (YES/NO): YES